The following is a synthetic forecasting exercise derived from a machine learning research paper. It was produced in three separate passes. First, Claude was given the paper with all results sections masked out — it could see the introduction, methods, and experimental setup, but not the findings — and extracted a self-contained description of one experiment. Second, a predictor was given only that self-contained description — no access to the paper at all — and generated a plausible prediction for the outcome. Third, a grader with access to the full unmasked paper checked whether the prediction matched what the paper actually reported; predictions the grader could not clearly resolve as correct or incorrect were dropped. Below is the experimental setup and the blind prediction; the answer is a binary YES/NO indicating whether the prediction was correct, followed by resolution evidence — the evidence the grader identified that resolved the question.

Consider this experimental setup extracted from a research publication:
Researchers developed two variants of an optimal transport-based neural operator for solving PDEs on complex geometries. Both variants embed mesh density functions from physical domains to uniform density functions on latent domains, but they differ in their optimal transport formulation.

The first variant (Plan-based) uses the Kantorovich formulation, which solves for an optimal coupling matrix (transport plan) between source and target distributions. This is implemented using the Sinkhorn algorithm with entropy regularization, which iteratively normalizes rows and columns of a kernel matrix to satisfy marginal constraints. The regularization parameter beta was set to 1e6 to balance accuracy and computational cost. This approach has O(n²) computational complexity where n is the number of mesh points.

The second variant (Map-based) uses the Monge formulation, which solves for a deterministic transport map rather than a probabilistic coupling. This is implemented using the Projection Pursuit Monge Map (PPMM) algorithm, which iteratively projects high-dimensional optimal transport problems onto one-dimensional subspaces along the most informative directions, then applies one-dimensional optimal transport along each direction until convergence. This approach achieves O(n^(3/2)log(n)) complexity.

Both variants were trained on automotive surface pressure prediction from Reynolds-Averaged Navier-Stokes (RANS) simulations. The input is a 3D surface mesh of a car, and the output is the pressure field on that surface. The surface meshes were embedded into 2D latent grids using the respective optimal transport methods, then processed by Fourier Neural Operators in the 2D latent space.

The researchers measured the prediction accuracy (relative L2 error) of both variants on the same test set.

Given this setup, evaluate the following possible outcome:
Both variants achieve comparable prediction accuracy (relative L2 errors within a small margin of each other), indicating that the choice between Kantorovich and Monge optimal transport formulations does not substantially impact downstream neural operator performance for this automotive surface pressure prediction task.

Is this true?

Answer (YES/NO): NO